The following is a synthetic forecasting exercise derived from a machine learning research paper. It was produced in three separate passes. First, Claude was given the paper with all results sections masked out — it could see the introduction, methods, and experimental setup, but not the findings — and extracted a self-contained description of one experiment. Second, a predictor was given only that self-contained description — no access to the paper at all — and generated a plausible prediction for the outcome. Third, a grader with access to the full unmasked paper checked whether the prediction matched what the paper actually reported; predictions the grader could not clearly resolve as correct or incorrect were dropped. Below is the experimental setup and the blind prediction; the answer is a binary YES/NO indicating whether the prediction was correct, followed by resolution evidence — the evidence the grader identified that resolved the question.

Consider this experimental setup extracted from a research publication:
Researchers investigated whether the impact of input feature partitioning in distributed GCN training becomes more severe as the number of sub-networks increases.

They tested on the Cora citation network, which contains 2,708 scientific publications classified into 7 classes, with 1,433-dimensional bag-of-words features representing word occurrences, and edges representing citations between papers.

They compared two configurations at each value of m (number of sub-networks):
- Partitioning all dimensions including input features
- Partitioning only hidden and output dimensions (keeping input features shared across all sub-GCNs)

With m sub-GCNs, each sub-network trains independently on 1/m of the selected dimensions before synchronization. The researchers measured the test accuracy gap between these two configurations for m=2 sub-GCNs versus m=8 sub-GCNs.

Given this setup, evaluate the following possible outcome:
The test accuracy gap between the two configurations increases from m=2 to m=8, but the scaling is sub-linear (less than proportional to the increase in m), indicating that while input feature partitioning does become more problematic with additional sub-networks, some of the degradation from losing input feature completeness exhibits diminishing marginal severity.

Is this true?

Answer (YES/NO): NO